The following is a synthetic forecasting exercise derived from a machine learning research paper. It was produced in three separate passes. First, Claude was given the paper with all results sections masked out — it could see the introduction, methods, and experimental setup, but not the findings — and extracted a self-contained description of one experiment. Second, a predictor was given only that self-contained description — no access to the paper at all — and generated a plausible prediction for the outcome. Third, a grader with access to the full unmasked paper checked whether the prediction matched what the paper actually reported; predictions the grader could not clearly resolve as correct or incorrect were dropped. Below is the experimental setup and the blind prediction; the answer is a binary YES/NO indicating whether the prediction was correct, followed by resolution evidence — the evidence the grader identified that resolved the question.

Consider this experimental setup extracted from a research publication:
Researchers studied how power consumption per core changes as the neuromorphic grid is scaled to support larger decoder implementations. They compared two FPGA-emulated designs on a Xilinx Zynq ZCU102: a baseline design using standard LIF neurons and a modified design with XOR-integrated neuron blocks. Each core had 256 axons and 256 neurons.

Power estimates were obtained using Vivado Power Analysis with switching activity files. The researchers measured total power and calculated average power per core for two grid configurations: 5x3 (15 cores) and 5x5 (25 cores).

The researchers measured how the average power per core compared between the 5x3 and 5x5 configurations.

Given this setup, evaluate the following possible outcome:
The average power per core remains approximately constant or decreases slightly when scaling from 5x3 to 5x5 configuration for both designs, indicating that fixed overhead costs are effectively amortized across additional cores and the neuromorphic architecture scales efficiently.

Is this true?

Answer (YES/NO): YES